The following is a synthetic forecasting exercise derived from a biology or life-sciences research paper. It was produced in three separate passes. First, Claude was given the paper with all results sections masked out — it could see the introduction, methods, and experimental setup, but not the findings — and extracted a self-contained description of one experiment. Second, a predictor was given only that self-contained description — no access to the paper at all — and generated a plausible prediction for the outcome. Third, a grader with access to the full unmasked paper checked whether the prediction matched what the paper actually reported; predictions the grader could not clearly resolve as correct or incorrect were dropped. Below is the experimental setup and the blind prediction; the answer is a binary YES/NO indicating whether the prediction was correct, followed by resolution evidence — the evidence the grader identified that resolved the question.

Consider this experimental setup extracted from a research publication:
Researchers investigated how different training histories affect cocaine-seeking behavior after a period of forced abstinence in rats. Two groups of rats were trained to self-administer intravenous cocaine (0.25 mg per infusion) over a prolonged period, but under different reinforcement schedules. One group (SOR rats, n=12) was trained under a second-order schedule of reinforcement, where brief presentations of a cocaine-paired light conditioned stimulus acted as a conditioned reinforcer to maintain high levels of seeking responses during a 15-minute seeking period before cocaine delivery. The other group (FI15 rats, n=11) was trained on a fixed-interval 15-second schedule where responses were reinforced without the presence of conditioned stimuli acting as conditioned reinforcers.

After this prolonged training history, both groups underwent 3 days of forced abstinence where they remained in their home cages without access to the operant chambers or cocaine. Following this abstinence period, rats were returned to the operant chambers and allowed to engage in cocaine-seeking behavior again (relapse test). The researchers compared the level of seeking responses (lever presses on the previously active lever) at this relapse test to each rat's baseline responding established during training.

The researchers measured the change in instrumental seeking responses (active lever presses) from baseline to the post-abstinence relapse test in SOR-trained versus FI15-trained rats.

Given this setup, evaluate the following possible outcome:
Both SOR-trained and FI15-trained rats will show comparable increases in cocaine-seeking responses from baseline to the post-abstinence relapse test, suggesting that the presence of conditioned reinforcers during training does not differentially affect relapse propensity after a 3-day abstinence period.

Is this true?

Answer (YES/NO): NO